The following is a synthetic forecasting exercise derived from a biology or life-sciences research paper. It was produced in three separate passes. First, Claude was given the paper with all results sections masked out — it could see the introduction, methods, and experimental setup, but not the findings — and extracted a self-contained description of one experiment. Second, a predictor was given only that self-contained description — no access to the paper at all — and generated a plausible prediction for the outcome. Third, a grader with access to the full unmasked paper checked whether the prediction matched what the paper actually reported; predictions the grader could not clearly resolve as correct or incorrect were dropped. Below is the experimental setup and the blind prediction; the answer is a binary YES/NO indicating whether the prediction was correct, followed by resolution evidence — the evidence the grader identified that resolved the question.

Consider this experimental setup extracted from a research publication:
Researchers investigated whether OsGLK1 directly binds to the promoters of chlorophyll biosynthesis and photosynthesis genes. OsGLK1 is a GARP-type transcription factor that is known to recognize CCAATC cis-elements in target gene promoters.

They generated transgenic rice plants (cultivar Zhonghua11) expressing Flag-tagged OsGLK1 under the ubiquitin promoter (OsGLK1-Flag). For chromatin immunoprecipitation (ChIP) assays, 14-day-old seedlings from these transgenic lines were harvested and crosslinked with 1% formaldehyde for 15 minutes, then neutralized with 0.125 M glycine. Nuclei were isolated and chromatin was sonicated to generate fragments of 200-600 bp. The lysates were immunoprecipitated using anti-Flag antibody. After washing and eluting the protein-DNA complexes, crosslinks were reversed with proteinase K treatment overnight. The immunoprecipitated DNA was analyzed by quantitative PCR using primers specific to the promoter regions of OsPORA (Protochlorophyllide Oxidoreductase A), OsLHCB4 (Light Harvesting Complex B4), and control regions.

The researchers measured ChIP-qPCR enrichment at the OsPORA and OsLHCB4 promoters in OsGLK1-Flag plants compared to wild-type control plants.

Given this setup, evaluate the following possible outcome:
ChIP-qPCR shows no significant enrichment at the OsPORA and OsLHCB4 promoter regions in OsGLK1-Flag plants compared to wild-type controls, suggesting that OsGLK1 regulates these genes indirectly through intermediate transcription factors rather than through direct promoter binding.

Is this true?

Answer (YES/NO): NO